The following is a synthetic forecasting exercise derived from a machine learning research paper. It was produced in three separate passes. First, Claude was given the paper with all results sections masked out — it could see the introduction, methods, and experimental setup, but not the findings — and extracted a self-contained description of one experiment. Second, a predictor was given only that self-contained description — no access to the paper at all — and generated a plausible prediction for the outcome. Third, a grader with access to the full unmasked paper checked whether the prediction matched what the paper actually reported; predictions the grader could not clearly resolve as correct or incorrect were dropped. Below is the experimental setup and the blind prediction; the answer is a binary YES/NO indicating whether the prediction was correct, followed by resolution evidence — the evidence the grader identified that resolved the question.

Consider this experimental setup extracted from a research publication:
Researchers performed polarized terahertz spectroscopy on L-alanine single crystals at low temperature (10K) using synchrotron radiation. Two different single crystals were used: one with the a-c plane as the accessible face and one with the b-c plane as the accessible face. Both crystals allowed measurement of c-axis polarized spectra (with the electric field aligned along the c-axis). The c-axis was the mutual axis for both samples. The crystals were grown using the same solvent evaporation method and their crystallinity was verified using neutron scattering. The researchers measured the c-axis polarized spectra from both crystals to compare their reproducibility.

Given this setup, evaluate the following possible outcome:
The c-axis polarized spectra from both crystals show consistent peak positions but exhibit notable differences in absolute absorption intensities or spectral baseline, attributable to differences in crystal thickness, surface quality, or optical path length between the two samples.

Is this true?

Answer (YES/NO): NO